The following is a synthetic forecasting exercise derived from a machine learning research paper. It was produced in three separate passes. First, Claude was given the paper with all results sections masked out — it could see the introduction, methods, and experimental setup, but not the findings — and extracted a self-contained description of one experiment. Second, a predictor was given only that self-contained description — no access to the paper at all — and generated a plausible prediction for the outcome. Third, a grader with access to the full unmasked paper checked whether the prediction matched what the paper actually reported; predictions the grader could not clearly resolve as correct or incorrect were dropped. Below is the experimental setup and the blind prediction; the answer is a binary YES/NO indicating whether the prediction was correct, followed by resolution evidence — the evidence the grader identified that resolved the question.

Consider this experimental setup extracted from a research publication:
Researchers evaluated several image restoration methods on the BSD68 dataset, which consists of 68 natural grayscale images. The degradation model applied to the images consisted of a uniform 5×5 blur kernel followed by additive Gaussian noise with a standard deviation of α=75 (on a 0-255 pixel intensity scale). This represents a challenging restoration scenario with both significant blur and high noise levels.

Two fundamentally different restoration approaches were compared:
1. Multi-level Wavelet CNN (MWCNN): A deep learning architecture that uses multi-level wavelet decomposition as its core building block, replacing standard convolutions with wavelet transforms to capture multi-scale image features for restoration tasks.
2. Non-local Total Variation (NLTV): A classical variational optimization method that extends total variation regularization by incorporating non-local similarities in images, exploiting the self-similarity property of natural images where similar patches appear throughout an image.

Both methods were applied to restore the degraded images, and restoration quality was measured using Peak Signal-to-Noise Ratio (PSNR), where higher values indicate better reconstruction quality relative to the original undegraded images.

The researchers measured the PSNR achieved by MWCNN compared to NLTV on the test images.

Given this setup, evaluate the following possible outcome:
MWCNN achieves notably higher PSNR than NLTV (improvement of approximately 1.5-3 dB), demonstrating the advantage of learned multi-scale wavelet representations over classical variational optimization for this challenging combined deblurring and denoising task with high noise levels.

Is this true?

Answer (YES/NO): NO